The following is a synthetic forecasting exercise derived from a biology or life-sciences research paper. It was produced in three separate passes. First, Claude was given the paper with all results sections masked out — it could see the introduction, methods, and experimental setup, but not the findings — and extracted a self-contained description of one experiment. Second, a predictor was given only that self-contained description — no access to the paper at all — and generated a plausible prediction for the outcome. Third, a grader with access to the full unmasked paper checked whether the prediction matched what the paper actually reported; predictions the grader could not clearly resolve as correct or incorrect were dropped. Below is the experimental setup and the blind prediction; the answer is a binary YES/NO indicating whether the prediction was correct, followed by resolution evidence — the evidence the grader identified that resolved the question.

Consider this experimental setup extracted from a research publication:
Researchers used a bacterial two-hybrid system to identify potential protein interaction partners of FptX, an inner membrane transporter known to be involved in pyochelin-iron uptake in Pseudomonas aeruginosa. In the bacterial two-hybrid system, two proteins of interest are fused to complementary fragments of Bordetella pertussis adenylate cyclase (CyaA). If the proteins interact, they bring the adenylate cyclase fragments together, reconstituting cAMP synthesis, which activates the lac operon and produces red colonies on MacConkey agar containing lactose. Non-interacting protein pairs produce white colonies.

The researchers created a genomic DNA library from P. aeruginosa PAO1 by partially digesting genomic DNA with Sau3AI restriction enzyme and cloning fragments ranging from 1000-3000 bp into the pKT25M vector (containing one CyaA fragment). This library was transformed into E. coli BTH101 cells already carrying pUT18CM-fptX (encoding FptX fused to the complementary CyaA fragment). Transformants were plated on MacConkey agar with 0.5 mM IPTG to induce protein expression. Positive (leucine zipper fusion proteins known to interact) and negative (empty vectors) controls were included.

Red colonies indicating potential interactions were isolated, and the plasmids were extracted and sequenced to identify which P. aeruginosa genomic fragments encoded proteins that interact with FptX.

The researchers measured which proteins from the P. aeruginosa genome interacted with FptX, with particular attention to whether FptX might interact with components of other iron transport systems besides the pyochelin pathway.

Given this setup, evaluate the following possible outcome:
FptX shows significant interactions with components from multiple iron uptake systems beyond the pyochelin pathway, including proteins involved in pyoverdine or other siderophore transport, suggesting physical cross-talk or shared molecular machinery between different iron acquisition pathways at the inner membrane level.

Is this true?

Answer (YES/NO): NO